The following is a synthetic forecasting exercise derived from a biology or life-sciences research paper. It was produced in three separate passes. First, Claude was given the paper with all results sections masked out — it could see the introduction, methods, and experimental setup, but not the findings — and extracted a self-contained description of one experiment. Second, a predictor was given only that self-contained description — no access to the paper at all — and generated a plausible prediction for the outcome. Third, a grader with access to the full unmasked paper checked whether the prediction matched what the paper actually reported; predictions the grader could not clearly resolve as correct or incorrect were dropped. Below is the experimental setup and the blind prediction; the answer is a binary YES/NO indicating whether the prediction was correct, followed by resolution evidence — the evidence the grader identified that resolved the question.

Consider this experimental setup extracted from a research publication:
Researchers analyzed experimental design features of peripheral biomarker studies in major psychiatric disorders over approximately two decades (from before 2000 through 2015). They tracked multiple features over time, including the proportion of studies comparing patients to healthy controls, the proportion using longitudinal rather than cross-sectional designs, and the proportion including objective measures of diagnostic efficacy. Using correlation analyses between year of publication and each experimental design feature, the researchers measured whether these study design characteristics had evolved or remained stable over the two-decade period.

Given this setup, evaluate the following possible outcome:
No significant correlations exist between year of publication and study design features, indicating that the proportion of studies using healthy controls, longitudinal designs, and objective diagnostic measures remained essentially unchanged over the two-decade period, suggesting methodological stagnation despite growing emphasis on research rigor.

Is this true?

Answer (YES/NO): YES